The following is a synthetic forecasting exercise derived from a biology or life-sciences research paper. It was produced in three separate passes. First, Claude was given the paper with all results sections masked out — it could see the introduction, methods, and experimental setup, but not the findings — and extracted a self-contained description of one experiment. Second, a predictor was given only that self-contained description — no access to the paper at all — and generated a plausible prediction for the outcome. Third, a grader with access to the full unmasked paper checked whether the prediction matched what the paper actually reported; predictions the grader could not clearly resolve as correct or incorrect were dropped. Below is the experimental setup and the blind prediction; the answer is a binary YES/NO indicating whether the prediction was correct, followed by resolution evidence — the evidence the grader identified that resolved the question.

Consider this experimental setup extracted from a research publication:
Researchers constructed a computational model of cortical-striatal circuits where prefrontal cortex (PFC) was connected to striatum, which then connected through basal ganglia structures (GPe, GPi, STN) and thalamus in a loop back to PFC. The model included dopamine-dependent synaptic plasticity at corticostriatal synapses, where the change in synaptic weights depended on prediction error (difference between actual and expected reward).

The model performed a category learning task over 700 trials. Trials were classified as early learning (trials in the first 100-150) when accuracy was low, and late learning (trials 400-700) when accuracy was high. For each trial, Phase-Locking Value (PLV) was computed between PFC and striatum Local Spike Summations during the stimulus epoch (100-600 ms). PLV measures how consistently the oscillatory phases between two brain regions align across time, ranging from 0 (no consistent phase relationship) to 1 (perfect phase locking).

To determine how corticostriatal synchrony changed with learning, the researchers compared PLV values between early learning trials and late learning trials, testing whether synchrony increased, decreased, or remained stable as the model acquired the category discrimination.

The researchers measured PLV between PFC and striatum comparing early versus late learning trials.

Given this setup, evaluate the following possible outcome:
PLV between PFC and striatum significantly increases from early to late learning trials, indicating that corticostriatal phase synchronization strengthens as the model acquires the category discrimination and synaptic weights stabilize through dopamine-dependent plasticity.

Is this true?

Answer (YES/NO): NO